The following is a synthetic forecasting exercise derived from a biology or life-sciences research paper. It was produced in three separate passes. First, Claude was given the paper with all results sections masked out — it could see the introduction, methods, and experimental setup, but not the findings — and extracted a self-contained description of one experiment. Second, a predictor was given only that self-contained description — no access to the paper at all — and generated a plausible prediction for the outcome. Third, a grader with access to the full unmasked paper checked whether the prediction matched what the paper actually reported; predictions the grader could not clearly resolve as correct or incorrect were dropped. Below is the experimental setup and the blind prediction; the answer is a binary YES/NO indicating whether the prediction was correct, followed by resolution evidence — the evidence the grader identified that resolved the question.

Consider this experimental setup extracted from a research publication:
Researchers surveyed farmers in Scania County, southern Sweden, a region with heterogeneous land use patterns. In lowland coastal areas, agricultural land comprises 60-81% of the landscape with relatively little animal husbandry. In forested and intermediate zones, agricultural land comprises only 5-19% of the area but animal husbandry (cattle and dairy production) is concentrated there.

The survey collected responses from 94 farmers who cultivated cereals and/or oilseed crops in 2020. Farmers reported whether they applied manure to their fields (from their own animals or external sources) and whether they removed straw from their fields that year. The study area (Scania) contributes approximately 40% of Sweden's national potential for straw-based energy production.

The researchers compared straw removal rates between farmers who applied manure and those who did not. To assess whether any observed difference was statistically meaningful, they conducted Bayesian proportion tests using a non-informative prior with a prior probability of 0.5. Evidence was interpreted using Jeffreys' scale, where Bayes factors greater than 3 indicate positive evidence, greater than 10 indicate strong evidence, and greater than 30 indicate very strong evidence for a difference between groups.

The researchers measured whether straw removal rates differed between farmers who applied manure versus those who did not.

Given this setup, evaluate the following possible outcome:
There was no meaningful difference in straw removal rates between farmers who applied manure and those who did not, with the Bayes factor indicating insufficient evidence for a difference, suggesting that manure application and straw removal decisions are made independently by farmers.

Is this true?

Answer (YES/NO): NO